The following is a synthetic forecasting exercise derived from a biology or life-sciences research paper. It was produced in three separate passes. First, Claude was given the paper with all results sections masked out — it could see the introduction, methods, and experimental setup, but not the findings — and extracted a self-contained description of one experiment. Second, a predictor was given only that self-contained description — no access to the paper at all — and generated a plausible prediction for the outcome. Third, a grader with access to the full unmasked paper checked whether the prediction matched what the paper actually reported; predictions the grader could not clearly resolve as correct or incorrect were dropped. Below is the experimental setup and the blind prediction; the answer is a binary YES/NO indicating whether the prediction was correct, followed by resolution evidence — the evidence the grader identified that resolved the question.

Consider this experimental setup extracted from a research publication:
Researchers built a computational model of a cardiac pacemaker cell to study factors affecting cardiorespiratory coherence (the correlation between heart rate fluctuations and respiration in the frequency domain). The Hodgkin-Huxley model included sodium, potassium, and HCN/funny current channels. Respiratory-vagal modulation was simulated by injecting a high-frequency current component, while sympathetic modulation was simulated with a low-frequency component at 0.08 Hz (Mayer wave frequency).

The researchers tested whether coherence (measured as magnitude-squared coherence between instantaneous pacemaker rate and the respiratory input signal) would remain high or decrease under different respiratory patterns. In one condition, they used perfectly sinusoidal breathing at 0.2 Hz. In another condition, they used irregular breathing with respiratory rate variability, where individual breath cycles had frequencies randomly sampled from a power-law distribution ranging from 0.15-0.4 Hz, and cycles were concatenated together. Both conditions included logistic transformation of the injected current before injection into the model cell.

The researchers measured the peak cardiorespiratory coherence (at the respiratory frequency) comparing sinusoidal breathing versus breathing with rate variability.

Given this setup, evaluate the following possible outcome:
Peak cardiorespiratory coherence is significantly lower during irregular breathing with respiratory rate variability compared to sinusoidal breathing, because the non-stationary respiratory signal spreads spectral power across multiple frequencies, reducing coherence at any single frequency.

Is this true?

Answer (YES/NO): YES